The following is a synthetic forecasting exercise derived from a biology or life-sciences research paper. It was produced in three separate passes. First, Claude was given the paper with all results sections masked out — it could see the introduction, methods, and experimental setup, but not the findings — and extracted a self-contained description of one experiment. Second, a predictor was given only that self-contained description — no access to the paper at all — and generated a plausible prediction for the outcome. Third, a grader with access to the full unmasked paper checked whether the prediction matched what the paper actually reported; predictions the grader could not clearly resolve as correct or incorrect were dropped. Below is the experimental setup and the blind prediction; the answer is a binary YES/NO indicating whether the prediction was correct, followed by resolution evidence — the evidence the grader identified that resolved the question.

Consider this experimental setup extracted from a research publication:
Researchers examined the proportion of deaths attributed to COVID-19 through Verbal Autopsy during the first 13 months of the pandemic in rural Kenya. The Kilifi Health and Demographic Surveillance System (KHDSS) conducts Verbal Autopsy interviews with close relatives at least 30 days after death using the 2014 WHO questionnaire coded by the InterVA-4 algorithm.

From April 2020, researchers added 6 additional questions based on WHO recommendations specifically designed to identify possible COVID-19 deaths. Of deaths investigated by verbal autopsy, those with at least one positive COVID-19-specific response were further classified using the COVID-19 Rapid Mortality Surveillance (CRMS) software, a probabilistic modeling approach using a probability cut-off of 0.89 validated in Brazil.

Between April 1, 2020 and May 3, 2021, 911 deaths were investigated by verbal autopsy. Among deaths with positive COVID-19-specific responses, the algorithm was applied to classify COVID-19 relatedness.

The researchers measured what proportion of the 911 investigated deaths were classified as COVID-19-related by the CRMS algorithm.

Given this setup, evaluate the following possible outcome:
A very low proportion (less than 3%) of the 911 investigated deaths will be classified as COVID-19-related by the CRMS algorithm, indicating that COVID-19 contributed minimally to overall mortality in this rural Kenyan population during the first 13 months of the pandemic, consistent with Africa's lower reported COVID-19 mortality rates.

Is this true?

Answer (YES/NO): YES